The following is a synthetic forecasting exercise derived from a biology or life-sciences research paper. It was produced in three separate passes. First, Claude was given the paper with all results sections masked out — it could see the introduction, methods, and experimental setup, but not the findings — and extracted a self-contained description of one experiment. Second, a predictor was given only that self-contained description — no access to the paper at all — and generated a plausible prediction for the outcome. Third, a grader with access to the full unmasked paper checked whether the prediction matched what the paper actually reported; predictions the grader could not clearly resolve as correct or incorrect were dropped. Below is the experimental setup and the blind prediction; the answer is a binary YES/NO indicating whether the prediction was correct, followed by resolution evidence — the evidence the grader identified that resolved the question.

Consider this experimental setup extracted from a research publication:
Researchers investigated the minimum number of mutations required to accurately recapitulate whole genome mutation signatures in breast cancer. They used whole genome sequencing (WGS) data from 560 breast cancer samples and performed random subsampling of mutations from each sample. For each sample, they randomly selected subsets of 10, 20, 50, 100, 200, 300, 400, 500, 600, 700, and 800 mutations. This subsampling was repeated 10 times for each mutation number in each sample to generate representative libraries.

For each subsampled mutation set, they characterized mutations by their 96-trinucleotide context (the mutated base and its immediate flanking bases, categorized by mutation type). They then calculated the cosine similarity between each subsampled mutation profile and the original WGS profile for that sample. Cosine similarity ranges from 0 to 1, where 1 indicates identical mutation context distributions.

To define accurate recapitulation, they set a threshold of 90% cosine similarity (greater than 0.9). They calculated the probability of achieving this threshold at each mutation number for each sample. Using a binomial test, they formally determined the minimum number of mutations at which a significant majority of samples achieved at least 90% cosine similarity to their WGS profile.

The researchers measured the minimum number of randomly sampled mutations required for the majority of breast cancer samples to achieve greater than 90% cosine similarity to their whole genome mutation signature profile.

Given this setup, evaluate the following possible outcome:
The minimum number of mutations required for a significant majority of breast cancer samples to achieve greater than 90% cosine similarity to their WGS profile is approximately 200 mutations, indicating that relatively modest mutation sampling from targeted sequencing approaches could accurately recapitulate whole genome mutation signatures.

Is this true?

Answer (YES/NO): NO